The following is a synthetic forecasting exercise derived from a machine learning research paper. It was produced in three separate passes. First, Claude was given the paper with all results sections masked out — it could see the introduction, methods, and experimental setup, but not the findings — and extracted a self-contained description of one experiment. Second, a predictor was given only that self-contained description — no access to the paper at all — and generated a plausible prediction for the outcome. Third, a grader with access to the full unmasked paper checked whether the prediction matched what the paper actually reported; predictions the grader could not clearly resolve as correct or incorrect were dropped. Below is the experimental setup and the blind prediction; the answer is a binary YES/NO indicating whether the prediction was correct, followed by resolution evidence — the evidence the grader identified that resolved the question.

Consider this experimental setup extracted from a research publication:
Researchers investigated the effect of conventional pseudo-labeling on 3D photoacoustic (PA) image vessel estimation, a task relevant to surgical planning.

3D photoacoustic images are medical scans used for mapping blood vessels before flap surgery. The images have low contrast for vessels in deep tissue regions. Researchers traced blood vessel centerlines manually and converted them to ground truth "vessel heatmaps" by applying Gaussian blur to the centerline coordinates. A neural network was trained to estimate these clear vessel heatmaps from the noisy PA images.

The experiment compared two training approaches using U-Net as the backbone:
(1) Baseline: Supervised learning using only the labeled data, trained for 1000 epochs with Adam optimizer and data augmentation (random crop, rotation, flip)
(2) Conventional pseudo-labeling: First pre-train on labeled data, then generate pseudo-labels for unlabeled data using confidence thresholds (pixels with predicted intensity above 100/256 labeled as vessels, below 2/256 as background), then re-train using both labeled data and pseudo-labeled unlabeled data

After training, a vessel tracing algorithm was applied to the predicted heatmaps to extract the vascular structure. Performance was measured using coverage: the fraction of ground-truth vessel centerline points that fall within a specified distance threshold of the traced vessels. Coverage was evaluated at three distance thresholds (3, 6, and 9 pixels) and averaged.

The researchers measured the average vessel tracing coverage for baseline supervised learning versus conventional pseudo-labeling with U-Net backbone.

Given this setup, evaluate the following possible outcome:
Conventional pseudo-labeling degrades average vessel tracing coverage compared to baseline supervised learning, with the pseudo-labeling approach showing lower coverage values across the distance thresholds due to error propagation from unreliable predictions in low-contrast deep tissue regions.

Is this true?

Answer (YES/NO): YES